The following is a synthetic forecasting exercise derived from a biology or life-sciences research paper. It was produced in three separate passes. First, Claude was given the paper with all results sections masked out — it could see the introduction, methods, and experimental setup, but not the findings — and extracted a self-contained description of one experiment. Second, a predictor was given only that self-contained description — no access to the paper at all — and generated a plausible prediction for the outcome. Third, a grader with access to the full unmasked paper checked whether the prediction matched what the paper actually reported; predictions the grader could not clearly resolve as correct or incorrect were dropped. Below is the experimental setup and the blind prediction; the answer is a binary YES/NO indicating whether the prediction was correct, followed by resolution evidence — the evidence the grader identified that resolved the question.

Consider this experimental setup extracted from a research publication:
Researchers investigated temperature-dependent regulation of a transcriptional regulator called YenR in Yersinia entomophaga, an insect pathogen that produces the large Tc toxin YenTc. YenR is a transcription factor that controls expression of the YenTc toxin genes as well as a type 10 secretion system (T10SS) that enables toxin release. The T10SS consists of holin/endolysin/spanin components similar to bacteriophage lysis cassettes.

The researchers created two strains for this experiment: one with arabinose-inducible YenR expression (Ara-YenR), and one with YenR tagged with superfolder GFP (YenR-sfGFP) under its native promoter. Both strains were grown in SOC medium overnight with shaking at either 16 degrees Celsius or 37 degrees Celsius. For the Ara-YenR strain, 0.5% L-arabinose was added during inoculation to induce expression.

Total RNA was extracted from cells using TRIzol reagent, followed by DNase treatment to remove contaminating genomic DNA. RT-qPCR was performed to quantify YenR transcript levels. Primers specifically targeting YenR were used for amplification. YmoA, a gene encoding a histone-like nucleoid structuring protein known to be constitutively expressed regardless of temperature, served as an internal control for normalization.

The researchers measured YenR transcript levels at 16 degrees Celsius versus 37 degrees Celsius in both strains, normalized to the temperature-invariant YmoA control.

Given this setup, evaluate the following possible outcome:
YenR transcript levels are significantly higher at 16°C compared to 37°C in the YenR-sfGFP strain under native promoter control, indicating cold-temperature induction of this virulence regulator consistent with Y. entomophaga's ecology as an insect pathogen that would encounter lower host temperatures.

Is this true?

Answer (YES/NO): YES